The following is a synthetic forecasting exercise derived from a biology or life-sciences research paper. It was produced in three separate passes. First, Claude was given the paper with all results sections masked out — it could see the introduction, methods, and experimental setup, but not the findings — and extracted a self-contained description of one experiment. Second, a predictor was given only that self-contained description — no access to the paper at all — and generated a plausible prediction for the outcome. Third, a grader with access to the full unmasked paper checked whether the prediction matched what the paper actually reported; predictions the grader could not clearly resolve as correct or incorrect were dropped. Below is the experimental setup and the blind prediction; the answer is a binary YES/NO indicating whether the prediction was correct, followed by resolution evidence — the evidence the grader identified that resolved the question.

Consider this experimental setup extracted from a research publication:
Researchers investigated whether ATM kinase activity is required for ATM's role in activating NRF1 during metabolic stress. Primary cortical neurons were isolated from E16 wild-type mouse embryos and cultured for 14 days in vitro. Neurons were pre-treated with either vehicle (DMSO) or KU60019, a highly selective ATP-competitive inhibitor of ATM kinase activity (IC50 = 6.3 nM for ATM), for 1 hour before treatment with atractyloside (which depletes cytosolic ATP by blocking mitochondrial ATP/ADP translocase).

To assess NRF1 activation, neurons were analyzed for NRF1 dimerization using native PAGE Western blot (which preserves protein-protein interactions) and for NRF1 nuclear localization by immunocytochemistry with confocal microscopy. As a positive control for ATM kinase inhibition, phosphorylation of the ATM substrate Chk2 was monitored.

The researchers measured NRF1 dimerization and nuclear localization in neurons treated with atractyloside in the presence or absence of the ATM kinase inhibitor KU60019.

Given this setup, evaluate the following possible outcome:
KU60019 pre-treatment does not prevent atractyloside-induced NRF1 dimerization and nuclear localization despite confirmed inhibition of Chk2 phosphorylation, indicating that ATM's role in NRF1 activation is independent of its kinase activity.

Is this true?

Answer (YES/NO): NO